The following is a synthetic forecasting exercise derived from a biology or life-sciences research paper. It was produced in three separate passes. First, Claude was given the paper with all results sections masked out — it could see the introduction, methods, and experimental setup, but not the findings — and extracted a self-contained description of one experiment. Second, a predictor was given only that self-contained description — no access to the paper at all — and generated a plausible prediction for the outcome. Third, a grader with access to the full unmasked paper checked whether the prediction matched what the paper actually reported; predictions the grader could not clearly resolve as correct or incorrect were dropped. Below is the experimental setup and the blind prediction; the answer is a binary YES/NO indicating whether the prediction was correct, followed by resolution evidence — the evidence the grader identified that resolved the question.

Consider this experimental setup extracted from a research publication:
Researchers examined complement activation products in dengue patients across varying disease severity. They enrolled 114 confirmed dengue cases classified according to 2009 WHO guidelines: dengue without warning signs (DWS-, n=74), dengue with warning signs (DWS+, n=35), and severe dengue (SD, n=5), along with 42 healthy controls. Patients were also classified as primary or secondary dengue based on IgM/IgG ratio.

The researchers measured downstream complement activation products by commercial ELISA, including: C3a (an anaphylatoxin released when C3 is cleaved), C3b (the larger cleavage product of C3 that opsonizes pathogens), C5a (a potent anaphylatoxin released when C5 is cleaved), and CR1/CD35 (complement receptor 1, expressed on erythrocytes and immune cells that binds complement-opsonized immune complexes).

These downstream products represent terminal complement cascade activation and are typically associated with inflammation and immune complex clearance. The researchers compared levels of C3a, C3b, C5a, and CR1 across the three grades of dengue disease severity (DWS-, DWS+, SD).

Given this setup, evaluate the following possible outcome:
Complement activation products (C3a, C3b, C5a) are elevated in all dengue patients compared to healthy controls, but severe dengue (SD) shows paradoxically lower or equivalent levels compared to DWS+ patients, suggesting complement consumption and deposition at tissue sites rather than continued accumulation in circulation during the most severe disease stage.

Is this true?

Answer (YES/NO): NO